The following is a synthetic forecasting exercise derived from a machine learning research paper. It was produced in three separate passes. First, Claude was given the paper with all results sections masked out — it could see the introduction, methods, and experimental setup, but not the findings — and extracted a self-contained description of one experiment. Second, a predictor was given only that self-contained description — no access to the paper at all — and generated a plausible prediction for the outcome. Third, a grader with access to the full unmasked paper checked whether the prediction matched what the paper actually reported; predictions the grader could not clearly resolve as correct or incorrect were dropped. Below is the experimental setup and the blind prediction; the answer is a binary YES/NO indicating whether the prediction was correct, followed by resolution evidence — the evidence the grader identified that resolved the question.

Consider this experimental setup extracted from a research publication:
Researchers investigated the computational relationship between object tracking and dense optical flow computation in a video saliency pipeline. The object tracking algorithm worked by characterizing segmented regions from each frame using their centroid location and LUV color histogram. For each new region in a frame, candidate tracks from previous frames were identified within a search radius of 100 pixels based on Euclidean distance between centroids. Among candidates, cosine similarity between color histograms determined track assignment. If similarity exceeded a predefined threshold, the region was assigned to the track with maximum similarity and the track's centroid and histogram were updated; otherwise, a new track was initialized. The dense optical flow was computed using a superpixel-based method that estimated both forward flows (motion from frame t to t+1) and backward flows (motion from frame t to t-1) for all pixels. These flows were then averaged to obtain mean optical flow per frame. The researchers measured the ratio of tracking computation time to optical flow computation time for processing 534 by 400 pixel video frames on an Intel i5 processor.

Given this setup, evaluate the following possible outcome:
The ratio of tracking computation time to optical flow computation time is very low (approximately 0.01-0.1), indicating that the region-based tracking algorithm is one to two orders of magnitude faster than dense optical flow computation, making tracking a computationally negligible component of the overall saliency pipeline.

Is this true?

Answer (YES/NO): YES